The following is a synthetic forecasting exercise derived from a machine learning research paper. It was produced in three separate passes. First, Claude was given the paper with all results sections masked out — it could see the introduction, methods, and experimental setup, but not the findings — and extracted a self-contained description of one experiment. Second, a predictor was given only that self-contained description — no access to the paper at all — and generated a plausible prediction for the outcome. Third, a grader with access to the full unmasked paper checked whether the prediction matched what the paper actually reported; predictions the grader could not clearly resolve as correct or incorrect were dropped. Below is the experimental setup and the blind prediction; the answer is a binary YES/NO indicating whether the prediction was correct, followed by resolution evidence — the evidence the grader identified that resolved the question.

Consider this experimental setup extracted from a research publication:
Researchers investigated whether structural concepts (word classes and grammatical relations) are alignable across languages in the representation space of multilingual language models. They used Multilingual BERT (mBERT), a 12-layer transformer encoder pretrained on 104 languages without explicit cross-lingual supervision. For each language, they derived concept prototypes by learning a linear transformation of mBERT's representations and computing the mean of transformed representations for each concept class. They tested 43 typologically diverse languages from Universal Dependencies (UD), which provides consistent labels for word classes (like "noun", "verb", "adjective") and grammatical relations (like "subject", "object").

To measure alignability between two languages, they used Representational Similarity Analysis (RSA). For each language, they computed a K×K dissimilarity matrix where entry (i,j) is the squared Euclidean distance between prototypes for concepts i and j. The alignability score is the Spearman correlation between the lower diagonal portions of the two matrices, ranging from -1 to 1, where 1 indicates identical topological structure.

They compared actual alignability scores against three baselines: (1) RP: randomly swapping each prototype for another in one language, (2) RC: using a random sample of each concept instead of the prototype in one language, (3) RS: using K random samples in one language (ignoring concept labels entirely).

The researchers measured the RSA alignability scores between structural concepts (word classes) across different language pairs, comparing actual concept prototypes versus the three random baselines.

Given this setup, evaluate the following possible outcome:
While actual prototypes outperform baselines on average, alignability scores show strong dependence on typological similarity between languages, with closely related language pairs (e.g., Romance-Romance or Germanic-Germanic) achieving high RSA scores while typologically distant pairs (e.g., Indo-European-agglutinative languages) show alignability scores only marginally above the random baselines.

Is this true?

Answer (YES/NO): NO